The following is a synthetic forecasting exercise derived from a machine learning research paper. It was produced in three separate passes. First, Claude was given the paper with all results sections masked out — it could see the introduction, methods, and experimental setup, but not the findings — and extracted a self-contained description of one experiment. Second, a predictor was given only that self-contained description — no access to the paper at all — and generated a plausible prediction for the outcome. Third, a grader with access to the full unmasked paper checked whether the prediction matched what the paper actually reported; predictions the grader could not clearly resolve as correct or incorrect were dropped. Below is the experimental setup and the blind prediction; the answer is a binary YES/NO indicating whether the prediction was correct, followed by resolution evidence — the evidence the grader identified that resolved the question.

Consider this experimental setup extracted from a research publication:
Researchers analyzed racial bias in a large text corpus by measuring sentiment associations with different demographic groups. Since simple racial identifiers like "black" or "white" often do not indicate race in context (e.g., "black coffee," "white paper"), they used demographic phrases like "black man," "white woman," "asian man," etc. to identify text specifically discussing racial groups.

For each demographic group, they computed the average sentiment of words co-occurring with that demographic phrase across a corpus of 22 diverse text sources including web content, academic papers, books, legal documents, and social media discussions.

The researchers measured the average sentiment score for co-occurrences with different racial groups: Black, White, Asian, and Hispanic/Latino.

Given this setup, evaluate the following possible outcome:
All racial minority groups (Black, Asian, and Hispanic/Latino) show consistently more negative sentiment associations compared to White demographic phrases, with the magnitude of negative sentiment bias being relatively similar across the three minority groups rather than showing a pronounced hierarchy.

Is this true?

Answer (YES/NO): NO